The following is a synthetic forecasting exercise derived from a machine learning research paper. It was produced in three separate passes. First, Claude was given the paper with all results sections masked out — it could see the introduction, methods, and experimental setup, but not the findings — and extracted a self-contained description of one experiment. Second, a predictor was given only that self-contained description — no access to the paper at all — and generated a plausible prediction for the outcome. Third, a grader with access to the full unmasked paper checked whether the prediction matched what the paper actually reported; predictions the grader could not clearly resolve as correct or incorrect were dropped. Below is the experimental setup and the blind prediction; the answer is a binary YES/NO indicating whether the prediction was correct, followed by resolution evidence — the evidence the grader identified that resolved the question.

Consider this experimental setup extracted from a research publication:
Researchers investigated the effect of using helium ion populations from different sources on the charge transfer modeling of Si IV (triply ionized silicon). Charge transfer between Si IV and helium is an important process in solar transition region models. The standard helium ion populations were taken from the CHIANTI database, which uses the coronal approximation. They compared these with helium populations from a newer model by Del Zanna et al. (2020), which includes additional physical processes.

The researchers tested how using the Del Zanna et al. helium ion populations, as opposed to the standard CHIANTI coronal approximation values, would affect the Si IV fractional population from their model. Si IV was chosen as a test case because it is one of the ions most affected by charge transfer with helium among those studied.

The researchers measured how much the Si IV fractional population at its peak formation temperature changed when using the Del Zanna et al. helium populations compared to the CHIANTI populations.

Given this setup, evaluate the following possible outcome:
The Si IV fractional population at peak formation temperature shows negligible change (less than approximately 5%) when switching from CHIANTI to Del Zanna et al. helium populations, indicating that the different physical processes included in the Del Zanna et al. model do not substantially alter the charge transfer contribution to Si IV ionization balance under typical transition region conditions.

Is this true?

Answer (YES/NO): NO